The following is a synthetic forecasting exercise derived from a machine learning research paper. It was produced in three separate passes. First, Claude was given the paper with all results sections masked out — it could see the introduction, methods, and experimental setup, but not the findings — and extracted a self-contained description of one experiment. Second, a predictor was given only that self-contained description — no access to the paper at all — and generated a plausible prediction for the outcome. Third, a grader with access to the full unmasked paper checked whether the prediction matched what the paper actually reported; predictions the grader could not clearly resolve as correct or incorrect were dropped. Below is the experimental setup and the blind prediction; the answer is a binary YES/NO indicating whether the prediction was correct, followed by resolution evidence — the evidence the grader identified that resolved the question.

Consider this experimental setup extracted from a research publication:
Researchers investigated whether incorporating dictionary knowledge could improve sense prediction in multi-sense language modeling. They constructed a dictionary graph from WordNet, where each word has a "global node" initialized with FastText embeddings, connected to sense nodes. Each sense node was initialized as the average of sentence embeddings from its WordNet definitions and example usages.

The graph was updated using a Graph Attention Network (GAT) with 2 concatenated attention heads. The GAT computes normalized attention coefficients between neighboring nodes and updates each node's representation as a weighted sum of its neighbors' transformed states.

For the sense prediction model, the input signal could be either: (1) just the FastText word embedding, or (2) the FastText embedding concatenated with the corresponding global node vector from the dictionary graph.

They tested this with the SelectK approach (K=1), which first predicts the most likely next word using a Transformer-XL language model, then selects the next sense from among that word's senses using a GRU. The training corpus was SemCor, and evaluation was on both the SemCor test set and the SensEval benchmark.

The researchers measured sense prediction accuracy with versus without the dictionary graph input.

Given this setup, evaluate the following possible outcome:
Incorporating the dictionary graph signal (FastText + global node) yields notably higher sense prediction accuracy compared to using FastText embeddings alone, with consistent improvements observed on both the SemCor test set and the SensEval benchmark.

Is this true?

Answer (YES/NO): NO